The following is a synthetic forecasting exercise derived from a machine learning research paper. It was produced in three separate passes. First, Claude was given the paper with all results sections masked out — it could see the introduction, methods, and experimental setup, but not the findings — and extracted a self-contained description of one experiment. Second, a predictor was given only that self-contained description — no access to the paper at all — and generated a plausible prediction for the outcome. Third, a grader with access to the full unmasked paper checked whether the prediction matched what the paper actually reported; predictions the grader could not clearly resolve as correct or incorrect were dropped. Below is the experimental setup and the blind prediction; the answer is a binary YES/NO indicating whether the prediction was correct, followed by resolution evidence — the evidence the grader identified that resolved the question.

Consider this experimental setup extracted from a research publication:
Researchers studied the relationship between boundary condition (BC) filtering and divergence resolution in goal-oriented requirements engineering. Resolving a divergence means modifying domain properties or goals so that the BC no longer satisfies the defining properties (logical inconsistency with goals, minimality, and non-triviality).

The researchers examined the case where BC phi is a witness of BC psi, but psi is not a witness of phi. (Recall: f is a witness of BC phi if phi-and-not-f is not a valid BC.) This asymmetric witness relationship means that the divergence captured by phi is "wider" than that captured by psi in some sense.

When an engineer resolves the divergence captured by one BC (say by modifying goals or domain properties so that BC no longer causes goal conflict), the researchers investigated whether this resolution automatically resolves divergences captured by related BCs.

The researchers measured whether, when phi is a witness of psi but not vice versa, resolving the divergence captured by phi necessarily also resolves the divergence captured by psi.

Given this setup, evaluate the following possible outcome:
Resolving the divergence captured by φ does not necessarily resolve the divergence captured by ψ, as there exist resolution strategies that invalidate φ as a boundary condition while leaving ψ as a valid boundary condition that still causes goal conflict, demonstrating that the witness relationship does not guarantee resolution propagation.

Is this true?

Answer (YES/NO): NO